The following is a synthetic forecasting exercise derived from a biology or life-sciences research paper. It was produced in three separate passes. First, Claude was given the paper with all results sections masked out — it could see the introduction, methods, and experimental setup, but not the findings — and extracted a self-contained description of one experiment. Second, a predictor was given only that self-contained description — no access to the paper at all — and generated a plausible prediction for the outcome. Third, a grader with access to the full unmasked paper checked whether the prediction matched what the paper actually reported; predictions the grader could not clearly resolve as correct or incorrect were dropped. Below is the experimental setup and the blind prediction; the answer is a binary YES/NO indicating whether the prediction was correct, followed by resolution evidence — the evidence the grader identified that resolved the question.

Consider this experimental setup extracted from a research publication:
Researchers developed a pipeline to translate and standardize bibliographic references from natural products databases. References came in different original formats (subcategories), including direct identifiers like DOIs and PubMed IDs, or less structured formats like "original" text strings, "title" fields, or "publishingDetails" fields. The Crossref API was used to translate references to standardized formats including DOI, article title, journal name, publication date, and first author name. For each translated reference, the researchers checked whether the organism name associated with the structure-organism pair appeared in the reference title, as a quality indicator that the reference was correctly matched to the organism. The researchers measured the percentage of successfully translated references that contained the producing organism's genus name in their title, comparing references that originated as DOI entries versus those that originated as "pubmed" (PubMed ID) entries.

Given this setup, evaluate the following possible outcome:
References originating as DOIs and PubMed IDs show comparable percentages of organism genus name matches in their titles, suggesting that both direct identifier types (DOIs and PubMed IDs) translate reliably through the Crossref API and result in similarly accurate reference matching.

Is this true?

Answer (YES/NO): NO